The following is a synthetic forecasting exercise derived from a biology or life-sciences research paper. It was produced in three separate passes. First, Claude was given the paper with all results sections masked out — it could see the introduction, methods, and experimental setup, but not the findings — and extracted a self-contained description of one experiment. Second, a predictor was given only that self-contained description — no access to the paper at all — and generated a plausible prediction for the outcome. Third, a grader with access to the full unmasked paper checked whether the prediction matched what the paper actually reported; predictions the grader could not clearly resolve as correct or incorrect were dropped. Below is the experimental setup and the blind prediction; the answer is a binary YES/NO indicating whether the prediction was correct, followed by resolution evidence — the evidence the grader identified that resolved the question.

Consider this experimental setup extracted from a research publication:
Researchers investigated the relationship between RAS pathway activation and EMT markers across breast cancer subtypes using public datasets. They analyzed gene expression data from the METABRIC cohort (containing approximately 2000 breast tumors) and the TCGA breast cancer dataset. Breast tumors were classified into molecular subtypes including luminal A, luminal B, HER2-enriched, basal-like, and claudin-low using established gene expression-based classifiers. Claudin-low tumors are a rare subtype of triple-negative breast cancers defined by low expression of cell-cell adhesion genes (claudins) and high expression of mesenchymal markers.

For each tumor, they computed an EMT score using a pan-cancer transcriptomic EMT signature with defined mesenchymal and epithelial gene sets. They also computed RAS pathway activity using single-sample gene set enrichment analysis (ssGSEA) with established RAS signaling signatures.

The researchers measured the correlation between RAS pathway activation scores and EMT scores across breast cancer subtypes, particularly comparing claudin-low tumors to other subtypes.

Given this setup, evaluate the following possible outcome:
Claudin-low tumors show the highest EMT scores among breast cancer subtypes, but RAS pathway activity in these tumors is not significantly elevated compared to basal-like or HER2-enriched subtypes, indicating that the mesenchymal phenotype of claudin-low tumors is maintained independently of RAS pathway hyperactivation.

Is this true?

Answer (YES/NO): NO